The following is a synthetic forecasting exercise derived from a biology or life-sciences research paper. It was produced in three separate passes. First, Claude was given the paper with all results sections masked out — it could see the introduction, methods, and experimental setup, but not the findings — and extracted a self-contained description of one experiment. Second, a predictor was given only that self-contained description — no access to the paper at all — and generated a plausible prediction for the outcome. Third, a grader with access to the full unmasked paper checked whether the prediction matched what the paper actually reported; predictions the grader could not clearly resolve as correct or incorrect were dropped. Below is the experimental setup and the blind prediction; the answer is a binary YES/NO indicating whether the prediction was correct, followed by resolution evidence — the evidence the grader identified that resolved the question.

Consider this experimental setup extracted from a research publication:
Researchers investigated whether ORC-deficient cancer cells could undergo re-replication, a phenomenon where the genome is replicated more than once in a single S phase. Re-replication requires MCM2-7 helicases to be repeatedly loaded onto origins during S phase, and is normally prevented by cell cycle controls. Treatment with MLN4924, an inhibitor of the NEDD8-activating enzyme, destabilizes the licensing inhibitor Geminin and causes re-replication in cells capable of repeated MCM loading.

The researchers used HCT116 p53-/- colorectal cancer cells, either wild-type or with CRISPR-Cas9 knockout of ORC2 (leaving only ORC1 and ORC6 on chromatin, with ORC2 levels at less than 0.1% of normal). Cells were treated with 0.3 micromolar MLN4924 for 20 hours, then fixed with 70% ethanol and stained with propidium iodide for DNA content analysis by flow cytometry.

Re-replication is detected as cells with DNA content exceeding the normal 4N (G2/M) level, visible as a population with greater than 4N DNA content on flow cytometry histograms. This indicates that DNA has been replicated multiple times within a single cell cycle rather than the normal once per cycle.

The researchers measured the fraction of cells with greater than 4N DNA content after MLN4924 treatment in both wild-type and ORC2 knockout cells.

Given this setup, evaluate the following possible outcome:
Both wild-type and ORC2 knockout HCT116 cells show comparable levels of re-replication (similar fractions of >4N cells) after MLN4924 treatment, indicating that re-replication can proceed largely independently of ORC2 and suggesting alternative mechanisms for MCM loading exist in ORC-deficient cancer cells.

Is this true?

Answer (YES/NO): NO